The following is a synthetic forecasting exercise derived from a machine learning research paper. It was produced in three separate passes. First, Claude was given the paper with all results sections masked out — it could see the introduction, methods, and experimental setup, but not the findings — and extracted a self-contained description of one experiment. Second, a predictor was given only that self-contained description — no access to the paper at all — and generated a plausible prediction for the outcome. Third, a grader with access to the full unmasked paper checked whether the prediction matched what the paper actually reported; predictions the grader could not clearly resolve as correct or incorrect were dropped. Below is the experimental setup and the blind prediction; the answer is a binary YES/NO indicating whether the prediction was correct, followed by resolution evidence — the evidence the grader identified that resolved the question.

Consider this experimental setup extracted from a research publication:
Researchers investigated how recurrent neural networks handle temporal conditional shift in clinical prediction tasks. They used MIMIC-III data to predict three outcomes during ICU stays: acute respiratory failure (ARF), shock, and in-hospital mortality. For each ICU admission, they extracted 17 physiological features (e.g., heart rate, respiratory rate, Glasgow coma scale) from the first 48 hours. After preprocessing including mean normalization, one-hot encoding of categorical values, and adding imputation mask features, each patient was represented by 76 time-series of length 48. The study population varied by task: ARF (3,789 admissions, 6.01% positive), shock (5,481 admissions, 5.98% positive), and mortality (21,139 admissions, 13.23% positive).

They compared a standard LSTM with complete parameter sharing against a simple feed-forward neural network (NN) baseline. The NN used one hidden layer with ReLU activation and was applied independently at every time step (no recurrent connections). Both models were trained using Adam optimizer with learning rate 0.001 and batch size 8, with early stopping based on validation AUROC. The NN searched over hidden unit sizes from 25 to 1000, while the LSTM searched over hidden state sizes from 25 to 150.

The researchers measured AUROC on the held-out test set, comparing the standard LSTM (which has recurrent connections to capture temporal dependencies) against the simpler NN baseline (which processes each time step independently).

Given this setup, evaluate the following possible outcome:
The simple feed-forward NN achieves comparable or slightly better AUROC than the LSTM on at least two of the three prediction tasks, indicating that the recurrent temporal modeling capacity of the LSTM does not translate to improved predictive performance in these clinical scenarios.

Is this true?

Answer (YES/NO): YES